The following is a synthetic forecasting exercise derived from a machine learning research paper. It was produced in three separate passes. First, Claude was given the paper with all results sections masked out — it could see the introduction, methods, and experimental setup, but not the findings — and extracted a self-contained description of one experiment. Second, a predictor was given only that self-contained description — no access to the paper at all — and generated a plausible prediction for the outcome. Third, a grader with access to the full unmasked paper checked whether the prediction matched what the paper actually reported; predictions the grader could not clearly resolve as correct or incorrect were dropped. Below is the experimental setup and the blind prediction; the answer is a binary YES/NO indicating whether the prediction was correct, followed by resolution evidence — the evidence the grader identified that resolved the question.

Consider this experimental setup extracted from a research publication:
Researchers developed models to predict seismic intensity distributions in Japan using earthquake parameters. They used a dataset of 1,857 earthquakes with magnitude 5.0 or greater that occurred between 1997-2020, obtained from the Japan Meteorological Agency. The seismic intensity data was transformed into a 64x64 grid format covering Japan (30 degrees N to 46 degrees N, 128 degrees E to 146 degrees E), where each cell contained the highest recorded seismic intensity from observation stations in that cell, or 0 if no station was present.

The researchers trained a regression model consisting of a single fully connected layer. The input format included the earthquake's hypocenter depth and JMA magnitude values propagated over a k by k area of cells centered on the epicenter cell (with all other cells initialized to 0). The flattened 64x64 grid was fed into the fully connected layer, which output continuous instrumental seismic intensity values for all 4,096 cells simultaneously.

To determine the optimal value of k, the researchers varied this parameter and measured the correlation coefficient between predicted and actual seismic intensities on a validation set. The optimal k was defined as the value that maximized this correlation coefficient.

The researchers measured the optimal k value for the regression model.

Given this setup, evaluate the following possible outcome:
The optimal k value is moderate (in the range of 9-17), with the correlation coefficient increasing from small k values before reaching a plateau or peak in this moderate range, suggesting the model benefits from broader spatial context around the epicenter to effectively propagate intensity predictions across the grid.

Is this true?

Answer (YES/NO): NO